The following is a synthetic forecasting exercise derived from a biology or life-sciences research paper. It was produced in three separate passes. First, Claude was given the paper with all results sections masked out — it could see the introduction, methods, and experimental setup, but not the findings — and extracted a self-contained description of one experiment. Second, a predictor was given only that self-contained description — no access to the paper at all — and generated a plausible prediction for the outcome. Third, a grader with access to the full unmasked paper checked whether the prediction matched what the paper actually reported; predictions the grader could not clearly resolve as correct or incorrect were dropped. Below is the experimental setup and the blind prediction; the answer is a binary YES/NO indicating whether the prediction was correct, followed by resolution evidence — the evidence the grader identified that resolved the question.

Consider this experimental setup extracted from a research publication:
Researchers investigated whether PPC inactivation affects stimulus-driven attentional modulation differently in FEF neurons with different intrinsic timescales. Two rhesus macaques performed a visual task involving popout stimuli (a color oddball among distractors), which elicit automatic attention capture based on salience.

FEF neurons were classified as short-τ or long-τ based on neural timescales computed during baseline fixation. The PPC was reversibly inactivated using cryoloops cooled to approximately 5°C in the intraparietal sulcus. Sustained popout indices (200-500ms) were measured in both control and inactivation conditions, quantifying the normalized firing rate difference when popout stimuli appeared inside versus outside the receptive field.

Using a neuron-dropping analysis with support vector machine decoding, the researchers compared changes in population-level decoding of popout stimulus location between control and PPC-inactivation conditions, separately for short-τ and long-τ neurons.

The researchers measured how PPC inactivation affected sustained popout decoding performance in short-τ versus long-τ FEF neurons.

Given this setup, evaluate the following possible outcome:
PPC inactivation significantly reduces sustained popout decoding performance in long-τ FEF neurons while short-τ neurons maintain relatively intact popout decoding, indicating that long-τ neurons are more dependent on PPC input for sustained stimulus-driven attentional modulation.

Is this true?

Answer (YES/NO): NO